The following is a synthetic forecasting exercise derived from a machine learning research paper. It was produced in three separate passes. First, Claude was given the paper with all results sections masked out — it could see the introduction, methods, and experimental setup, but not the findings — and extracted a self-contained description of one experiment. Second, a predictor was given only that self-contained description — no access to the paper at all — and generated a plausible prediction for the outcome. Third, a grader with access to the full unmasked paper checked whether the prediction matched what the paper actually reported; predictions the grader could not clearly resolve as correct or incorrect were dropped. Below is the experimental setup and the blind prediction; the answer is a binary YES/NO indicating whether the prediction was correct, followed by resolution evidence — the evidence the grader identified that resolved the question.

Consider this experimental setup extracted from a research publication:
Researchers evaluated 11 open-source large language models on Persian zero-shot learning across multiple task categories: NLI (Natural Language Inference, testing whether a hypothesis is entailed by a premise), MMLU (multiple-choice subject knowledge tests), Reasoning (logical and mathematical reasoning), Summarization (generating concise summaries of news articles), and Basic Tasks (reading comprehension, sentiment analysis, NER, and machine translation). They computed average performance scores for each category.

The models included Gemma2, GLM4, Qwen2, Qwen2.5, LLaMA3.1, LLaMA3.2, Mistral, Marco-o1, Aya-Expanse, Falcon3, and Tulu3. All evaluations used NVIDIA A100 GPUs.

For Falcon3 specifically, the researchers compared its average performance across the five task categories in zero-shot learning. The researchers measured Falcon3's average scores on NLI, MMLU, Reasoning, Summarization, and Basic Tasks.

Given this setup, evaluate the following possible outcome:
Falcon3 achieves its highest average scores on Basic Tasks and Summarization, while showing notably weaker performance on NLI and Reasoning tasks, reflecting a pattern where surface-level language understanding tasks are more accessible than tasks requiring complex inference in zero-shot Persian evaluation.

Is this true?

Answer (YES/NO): NO